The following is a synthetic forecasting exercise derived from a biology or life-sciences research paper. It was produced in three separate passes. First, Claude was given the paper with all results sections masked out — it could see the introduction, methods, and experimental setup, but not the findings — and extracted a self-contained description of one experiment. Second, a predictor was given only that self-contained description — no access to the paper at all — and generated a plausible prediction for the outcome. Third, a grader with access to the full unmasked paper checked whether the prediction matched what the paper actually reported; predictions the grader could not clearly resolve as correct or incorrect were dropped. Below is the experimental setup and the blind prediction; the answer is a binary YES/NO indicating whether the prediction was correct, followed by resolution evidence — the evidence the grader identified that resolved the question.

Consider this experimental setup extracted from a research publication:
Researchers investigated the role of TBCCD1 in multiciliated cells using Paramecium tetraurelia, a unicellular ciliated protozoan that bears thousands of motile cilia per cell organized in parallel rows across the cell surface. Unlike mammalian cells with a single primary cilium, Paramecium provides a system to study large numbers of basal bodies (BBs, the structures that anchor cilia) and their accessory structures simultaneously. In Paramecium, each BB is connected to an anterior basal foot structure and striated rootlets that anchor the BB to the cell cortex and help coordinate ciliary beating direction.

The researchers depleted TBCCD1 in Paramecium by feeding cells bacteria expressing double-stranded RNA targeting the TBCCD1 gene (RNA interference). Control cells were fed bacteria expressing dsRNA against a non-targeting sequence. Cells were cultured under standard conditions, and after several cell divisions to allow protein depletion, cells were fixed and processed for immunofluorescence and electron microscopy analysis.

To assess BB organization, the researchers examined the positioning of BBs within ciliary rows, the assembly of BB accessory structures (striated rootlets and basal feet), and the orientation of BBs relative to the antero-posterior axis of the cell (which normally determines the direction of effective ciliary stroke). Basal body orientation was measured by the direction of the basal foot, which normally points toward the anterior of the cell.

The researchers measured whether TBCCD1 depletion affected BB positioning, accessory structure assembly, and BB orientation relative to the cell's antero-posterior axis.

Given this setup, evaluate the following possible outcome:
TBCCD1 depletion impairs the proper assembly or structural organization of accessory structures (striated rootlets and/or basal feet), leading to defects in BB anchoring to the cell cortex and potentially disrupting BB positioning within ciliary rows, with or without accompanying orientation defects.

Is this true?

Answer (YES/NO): YES